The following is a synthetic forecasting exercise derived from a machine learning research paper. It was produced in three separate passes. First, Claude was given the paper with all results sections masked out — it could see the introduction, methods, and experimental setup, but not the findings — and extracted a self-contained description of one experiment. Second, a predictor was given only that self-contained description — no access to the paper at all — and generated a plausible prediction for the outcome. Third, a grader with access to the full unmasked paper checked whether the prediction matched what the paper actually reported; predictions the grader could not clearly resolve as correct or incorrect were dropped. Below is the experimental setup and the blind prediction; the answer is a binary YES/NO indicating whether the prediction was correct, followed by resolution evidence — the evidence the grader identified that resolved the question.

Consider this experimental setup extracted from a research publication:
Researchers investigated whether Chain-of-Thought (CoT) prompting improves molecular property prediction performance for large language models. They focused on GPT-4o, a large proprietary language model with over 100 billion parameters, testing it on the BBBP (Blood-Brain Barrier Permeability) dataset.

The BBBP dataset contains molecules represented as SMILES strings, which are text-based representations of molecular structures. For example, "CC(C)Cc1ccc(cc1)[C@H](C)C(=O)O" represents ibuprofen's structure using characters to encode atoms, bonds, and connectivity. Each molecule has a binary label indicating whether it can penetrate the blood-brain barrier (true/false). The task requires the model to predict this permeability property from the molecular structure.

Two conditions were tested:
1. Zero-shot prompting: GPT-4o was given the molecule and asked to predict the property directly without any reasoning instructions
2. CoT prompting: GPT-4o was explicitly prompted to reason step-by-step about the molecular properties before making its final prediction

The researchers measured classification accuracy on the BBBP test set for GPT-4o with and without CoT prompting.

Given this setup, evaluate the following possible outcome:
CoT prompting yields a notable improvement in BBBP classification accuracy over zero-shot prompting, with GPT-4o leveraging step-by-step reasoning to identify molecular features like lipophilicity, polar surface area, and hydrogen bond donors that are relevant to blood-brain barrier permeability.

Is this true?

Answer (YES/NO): NO